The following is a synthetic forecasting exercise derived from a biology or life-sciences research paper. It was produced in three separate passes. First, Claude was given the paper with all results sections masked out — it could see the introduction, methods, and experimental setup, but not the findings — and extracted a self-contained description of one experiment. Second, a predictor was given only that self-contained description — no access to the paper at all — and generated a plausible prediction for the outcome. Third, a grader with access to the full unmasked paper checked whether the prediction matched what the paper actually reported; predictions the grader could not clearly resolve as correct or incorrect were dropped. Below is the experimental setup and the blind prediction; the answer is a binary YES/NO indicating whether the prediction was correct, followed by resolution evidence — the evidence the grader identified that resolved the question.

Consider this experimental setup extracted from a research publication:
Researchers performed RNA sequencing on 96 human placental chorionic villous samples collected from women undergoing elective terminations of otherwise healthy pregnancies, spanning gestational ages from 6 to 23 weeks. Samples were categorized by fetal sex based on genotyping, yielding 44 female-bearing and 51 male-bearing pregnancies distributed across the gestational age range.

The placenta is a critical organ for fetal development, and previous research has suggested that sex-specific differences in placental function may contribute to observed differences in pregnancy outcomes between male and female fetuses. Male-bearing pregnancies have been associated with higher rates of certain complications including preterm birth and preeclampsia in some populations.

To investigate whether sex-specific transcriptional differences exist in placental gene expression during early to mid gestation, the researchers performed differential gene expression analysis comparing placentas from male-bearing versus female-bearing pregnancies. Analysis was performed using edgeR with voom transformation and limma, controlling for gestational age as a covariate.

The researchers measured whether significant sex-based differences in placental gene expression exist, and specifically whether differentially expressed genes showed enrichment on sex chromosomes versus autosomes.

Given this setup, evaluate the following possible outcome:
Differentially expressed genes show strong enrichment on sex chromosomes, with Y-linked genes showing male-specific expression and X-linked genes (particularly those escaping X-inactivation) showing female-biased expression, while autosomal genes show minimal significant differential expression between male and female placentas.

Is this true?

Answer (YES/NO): NO